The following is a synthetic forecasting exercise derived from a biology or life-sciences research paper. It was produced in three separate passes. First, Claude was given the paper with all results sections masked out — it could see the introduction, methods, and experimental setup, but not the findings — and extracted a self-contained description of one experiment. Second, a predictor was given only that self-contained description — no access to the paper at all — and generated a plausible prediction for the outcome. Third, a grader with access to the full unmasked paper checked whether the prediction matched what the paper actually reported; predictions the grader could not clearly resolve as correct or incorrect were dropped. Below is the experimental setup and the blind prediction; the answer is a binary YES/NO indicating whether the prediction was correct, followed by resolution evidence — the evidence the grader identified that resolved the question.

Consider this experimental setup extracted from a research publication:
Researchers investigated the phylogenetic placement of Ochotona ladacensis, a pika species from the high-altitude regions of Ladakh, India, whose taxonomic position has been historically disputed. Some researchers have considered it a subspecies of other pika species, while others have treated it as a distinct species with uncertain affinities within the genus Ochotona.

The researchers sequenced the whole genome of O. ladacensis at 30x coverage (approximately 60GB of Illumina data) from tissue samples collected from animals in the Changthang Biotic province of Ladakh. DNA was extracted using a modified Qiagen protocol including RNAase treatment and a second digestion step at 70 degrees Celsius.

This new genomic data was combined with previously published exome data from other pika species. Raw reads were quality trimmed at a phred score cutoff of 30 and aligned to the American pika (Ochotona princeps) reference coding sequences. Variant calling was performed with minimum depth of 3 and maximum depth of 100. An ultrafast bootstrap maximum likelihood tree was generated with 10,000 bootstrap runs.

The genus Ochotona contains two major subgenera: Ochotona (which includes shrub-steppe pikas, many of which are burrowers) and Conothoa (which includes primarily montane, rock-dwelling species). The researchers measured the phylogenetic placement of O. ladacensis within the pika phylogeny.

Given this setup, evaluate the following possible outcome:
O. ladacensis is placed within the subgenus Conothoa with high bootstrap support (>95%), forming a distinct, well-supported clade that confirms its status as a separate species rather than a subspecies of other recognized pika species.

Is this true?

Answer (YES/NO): YES